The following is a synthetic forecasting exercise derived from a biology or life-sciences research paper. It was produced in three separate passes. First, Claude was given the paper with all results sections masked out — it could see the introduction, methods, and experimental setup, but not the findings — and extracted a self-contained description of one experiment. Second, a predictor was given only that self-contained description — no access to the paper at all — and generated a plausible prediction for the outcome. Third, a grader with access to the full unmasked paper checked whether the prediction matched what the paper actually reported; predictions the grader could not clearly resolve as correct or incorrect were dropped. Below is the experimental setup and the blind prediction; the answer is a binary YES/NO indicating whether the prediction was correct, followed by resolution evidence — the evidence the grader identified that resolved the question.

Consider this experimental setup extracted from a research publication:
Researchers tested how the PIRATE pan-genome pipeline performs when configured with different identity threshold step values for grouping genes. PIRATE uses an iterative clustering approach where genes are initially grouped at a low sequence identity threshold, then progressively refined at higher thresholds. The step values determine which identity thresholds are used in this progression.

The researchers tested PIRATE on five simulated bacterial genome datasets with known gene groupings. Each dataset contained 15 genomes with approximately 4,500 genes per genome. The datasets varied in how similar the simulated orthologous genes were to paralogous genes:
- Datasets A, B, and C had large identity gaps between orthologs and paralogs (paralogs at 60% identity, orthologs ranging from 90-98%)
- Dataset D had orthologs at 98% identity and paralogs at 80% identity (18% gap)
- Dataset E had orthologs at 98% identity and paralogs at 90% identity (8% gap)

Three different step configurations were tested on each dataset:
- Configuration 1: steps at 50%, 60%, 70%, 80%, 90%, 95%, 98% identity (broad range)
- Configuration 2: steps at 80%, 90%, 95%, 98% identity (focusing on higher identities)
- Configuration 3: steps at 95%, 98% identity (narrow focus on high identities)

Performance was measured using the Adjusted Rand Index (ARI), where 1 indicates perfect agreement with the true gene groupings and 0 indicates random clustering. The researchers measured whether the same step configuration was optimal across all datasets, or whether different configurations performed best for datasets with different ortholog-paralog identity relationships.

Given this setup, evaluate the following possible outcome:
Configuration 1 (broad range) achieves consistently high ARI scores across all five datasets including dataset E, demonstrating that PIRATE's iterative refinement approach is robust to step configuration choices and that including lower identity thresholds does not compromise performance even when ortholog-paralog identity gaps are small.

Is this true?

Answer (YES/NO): NO